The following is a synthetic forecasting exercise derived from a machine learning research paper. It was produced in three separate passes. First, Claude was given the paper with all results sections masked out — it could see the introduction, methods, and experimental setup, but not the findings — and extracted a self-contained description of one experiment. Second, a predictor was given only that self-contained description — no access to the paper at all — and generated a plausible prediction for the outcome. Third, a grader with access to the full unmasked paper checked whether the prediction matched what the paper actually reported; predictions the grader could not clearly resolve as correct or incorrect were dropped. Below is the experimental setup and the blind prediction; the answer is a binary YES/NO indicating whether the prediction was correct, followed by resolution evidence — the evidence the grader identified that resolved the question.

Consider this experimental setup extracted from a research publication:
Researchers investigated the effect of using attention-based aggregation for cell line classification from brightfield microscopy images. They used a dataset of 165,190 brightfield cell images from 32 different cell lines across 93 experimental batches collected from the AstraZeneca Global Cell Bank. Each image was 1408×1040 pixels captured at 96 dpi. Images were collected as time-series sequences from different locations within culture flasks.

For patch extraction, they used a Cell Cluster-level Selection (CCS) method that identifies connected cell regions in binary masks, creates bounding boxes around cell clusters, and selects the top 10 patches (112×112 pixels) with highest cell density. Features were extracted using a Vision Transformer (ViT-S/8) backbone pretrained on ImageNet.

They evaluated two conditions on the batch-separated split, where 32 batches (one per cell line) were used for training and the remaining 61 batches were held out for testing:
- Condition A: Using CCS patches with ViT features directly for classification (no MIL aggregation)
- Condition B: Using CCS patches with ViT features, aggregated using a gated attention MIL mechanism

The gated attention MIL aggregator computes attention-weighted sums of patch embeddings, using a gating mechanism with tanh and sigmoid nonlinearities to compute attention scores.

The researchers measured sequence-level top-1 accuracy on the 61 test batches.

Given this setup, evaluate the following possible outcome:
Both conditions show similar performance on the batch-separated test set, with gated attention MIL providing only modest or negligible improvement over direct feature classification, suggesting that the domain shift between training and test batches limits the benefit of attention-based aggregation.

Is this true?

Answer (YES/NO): NO